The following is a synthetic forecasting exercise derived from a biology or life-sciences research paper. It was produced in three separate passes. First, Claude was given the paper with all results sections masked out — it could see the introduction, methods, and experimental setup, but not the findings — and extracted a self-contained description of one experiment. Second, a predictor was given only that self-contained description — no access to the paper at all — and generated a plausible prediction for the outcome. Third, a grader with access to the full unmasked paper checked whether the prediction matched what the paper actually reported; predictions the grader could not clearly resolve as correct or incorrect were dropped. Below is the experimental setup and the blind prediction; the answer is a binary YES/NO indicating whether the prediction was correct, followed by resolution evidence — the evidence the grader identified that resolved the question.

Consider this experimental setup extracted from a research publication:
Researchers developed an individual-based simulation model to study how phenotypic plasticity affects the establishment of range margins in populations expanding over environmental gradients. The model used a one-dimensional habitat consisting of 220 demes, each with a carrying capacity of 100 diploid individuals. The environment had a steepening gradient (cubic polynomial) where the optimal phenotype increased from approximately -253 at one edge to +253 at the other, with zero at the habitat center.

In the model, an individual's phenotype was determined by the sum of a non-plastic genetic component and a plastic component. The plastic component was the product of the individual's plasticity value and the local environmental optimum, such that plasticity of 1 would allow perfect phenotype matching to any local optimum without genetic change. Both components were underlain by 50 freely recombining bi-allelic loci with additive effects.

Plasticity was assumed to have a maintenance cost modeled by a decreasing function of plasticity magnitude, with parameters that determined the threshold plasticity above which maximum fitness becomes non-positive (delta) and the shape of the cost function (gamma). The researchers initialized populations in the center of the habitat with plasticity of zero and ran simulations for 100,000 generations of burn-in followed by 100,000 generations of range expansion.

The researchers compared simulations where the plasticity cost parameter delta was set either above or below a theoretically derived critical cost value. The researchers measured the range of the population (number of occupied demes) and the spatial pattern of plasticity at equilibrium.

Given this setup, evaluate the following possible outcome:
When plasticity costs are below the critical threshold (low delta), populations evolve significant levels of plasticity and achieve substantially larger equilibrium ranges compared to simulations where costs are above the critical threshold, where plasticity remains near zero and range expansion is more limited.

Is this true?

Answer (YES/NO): NO